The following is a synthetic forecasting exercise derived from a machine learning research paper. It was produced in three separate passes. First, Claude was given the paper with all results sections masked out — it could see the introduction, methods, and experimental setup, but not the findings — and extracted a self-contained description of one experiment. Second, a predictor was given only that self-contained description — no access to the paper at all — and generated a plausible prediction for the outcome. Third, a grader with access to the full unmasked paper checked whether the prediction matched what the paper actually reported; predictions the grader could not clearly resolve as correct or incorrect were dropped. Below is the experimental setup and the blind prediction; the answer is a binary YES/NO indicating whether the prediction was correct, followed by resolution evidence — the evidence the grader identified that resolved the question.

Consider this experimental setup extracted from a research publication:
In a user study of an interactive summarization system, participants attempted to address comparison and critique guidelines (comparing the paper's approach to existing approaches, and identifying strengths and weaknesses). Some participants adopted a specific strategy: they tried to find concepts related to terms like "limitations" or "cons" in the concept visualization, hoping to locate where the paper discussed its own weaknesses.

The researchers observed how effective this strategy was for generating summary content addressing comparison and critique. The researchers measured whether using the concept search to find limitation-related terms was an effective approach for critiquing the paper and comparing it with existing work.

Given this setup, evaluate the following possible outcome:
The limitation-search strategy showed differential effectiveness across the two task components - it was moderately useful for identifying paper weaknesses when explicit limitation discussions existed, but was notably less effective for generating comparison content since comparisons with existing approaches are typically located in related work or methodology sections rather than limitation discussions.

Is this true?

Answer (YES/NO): NO